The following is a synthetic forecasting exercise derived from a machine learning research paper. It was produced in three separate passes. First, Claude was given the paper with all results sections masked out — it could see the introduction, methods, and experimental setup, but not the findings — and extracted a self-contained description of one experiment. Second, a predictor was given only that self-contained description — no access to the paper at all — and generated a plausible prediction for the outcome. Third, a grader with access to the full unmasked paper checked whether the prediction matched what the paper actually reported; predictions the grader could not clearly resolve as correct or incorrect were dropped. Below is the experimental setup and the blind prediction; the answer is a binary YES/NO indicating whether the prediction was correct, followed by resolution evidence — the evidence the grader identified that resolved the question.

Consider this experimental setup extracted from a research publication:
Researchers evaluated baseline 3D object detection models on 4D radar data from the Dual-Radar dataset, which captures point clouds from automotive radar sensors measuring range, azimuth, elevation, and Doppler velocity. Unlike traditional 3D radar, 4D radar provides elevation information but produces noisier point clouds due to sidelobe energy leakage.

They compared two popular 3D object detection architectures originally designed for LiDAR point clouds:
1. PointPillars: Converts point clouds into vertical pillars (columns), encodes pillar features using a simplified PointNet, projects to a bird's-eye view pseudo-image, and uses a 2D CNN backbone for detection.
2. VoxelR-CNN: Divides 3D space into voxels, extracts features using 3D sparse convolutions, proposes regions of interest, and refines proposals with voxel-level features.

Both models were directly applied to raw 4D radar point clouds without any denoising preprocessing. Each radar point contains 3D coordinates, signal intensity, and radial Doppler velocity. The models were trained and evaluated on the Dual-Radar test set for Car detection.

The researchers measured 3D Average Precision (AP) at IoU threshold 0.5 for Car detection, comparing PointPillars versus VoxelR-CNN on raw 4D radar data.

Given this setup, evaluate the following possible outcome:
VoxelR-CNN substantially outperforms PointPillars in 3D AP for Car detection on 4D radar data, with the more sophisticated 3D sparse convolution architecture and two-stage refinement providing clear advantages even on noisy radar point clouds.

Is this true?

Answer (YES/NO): NO